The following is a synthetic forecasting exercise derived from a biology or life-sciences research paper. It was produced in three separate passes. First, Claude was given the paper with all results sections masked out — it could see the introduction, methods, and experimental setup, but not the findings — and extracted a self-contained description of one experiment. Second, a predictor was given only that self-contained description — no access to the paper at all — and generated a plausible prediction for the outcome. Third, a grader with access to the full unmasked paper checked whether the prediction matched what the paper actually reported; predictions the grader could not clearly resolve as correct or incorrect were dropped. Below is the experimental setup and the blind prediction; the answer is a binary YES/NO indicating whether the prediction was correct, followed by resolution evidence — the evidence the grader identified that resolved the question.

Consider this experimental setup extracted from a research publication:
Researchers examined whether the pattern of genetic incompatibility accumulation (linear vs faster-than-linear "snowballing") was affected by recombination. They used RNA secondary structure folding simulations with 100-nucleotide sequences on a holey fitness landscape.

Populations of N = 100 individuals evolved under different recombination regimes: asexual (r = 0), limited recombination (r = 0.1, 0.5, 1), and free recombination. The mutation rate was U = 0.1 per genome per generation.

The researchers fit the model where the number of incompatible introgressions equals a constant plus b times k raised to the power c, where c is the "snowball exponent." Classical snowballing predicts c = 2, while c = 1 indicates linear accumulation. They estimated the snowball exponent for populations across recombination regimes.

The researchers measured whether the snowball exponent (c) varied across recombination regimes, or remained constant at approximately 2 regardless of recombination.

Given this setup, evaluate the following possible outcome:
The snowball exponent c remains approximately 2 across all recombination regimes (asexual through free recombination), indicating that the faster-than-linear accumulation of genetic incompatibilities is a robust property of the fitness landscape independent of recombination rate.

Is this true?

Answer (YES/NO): NO